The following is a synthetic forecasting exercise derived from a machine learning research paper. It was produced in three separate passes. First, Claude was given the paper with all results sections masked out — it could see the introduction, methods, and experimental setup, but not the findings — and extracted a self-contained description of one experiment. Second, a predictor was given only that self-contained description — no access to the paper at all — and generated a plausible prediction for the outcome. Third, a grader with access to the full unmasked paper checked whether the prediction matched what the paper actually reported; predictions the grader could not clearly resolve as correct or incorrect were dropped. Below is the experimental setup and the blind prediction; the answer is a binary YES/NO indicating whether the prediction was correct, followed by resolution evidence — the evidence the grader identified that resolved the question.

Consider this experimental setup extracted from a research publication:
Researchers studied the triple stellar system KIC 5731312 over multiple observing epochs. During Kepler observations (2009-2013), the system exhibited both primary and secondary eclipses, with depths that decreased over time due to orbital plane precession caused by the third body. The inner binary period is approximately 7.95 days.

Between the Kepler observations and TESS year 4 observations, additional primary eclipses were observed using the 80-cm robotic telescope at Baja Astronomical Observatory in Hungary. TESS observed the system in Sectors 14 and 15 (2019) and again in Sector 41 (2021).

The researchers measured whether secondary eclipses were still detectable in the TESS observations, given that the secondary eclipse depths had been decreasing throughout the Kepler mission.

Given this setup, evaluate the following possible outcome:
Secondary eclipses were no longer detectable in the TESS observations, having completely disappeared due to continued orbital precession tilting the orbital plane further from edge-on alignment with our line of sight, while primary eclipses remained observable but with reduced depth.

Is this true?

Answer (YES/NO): YES